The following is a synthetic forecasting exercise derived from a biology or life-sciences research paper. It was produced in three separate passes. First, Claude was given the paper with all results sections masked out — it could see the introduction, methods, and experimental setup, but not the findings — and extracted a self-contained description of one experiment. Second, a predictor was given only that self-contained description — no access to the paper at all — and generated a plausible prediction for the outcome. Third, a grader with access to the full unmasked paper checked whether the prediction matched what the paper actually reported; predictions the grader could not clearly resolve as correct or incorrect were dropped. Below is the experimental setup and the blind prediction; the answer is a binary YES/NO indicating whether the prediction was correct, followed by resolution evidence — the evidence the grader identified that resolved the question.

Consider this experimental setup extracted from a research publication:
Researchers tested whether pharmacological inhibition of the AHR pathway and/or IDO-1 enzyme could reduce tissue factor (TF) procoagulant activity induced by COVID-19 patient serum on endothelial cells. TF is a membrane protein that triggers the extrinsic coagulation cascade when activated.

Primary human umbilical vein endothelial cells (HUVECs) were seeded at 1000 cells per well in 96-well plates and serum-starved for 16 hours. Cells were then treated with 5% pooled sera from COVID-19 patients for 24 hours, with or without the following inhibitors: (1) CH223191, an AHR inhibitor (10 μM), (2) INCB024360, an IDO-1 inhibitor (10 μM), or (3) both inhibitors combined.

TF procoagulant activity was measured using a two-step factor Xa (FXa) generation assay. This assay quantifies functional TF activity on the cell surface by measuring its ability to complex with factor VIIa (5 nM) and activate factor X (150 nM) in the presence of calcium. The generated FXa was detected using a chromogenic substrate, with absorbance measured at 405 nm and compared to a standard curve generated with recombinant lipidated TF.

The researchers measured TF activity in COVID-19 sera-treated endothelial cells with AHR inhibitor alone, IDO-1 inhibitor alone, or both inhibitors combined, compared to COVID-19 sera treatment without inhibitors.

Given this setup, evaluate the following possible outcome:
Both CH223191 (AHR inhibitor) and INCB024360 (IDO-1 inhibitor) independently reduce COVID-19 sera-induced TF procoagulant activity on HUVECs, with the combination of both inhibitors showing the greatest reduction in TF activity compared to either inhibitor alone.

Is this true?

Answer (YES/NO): NO